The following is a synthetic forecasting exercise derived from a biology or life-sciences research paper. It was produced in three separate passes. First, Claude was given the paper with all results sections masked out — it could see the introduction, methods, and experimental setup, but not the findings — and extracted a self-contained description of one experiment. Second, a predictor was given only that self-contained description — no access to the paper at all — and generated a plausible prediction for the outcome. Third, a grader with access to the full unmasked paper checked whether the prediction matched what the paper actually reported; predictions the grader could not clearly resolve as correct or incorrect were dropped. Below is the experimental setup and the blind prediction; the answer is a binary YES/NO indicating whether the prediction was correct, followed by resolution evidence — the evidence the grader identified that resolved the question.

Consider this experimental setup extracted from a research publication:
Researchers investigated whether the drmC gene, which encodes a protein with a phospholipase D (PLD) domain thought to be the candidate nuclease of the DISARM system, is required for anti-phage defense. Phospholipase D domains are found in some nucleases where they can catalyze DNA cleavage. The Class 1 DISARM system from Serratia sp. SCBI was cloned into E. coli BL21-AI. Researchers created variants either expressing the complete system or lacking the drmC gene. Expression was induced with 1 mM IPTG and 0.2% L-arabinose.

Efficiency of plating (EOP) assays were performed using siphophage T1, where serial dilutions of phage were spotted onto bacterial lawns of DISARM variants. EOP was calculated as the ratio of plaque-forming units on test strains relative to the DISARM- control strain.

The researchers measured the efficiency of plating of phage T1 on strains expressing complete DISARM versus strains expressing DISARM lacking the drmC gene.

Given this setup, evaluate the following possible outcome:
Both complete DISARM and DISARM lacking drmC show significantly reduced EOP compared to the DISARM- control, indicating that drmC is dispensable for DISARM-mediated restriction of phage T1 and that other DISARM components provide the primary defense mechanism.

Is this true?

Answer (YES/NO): YES